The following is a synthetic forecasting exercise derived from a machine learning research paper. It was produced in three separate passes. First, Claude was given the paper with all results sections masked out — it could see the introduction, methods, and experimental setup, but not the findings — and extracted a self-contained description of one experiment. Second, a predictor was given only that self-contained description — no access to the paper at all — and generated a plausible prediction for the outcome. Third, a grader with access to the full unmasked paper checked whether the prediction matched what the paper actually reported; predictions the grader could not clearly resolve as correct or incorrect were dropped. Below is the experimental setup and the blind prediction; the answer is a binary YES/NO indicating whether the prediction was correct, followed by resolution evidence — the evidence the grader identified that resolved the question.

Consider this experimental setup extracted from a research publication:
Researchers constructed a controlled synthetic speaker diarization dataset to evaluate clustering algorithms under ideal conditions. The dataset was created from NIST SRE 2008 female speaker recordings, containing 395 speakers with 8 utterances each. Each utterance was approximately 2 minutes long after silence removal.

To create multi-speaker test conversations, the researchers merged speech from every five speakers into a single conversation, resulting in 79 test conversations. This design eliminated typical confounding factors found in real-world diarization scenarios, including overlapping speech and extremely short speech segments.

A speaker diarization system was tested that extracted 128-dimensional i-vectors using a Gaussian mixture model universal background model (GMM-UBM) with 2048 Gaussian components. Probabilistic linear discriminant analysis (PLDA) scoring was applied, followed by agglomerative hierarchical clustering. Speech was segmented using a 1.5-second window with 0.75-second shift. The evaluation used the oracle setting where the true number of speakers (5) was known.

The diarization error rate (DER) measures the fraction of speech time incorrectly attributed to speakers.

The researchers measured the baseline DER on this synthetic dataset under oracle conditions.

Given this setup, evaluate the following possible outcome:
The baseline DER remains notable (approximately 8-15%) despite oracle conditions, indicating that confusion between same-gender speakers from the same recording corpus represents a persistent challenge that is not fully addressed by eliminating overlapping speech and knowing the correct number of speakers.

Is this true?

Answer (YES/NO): NO